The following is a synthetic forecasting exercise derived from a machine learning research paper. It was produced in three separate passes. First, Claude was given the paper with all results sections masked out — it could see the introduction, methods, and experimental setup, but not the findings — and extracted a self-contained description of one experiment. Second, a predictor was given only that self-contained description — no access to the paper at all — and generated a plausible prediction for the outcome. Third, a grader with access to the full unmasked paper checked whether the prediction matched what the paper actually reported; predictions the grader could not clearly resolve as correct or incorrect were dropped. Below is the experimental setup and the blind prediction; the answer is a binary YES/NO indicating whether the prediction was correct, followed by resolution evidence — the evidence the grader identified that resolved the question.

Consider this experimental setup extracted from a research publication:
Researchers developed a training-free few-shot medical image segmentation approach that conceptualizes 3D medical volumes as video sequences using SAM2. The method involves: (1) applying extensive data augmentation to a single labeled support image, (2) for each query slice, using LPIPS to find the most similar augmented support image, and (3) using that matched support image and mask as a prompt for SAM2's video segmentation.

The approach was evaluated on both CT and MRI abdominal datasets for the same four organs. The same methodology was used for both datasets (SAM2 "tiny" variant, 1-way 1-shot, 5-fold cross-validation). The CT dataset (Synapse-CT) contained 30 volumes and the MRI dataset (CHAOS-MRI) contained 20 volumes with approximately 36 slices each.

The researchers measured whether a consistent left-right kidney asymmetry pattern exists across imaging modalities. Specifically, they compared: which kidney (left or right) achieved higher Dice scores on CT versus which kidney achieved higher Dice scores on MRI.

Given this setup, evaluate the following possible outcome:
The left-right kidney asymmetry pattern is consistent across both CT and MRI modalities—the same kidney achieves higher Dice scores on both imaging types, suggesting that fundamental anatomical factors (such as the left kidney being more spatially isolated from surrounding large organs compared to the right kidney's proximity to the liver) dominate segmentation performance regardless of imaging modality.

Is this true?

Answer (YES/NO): NO